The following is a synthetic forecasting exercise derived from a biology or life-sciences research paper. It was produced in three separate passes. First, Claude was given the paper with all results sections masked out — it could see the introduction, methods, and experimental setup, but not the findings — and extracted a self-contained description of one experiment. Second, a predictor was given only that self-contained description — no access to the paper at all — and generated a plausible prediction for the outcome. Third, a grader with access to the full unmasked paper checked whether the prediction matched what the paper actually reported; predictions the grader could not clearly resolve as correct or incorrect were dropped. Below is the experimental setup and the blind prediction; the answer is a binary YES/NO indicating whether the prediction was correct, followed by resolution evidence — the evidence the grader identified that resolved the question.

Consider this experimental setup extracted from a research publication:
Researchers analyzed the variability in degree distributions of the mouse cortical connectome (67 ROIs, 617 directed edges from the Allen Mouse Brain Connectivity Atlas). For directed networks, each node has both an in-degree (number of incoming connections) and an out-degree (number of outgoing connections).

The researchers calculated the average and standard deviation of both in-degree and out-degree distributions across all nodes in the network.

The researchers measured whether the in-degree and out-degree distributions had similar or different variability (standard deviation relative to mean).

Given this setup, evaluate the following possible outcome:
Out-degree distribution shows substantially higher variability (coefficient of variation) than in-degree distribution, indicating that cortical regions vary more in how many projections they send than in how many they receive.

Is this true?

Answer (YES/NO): YES